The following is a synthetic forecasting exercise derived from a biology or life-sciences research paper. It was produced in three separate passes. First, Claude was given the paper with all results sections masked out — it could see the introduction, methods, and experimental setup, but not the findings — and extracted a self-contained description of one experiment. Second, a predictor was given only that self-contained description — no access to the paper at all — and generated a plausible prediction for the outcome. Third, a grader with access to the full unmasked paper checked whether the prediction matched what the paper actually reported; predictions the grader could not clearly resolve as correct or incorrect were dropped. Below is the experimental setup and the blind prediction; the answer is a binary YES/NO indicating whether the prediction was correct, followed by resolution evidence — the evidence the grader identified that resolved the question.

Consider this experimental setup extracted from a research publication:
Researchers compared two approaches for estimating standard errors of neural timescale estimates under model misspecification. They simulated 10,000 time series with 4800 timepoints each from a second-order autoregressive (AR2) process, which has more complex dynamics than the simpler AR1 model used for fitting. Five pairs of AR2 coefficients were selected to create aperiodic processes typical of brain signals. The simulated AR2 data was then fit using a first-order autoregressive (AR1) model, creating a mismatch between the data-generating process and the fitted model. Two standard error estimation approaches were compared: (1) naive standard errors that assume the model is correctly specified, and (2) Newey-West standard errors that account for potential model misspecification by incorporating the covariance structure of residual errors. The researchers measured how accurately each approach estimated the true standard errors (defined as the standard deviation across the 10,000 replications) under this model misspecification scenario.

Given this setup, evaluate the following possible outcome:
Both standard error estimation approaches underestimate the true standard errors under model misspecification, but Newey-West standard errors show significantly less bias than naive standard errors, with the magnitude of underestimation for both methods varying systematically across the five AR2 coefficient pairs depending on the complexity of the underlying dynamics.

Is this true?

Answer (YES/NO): NO